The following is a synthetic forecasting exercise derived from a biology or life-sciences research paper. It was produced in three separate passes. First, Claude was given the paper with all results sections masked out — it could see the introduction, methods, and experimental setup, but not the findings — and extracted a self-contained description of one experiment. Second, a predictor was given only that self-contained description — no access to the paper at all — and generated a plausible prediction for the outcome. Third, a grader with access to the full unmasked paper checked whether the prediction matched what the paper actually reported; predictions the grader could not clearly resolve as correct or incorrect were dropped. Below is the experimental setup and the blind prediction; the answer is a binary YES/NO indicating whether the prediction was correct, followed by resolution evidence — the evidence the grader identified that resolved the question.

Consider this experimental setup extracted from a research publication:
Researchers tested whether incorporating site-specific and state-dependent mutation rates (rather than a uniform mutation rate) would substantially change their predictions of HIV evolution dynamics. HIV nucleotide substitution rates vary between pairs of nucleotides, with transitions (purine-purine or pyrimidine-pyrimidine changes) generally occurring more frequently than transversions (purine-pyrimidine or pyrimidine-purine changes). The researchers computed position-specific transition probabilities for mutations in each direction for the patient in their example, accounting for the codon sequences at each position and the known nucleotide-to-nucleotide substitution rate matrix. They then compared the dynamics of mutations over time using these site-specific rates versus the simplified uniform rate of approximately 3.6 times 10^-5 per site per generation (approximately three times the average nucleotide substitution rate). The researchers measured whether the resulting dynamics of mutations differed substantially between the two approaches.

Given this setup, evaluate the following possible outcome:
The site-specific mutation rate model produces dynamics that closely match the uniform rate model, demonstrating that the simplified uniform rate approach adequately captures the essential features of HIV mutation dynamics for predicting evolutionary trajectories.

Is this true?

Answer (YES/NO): YES